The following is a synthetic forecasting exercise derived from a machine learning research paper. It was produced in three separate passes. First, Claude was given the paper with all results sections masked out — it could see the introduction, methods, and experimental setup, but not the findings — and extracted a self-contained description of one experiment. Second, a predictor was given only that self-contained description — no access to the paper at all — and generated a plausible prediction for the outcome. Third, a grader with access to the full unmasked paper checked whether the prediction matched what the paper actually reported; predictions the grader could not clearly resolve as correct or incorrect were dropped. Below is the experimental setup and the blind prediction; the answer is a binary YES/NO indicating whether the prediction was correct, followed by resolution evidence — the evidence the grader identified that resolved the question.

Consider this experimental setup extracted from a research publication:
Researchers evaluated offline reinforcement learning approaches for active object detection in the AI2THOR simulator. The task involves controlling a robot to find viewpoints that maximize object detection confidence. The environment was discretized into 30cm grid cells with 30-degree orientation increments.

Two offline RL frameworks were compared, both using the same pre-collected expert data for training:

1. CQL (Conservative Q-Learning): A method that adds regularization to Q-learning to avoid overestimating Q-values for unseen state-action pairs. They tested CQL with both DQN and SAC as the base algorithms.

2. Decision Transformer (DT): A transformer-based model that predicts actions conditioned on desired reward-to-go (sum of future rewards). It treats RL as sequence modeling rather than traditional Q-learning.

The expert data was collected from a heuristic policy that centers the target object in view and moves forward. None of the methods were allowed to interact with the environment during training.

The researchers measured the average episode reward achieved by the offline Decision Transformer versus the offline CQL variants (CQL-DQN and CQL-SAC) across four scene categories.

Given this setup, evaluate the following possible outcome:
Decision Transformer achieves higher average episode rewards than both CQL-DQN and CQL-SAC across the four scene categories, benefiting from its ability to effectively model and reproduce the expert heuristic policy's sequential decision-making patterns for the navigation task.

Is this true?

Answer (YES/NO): NO